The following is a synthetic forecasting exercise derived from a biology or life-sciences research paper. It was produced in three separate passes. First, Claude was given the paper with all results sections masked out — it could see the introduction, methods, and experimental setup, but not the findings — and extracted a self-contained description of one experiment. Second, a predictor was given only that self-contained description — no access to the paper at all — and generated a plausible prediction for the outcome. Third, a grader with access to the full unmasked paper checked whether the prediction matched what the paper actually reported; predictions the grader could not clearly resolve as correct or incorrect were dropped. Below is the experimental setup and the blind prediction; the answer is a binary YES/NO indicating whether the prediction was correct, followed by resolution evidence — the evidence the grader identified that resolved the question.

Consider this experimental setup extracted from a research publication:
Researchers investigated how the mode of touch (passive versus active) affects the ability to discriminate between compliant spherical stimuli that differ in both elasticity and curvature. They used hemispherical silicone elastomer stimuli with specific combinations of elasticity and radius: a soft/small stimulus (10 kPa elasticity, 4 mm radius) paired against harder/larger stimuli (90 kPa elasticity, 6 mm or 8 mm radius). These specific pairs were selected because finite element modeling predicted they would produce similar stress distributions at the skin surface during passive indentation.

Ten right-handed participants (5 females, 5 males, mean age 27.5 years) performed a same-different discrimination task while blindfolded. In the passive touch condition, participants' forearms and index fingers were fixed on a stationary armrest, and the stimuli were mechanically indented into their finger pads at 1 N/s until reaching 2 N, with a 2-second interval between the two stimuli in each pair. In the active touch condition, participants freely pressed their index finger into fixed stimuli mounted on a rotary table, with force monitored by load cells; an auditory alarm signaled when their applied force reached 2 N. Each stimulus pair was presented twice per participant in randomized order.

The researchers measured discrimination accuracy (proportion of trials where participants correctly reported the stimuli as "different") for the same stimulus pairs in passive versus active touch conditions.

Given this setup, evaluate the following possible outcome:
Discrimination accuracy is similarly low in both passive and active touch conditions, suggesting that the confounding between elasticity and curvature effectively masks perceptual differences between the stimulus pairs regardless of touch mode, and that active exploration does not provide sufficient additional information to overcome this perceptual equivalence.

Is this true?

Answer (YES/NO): NO